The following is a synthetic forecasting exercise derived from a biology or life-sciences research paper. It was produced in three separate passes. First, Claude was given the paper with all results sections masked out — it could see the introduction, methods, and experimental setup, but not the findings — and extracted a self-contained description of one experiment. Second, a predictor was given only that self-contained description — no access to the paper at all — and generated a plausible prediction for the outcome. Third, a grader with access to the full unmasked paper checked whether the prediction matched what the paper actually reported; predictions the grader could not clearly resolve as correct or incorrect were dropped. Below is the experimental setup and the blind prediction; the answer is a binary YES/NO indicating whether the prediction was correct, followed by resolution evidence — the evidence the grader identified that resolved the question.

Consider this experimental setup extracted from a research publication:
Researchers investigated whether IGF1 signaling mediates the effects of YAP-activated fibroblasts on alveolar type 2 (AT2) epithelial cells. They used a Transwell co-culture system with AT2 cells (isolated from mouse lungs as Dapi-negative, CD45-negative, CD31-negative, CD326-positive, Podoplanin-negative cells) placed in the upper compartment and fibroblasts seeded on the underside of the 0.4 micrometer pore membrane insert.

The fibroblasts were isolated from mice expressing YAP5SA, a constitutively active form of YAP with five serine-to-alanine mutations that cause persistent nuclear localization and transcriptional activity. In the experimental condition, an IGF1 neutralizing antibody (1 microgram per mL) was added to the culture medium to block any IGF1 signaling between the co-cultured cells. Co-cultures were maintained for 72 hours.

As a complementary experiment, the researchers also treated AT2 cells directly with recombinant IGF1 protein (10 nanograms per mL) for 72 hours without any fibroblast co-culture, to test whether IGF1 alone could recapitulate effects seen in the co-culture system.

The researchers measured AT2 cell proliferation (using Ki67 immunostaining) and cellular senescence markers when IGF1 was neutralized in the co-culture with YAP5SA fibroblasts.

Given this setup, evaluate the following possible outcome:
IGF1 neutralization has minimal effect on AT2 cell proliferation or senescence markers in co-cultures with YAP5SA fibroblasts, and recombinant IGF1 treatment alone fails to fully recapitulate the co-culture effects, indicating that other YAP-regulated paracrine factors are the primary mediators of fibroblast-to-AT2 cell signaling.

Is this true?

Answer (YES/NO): NO